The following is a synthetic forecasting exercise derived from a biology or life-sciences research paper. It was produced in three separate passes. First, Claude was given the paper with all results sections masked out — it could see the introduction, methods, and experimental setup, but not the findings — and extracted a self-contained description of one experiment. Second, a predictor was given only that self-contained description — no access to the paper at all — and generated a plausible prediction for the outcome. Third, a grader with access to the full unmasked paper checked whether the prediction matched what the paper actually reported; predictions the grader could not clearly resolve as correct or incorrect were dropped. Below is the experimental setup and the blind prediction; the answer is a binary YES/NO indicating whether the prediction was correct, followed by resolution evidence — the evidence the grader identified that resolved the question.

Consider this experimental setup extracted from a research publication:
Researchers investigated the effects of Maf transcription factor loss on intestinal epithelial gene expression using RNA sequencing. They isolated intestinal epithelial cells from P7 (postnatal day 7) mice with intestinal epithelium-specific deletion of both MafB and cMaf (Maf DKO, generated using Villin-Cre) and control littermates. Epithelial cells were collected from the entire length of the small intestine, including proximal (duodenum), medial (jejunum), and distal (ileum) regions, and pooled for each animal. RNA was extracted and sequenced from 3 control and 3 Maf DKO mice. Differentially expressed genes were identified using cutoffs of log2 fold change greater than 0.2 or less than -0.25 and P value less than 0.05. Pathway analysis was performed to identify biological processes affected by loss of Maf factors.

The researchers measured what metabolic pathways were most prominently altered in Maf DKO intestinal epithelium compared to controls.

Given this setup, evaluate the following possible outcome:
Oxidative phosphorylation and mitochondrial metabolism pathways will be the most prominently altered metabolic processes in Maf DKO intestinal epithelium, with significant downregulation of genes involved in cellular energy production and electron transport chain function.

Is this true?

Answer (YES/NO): NO